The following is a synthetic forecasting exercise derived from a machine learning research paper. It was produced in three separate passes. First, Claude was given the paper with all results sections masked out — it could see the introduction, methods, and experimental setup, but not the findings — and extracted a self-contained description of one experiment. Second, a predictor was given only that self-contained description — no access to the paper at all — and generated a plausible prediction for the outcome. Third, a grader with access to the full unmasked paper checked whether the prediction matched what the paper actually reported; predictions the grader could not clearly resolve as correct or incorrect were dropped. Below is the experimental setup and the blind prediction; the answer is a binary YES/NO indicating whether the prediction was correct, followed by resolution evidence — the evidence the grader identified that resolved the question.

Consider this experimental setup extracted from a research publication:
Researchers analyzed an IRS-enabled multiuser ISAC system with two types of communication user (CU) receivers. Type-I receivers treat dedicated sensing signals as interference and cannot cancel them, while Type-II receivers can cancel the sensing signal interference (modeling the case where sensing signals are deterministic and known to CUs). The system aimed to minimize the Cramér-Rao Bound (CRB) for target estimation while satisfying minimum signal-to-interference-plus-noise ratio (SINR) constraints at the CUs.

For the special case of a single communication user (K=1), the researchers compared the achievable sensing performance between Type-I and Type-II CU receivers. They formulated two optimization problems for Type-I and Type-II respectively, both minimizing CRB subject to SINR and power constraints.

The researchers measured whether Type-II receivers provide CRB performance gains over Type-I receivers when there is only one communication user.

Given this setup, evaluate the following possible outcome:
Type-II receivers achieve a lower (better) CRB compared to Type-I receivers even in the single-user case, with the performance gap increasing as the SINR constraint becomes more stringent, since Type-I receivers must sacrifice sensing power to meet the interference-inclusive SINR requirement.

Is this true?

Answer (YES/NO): NO